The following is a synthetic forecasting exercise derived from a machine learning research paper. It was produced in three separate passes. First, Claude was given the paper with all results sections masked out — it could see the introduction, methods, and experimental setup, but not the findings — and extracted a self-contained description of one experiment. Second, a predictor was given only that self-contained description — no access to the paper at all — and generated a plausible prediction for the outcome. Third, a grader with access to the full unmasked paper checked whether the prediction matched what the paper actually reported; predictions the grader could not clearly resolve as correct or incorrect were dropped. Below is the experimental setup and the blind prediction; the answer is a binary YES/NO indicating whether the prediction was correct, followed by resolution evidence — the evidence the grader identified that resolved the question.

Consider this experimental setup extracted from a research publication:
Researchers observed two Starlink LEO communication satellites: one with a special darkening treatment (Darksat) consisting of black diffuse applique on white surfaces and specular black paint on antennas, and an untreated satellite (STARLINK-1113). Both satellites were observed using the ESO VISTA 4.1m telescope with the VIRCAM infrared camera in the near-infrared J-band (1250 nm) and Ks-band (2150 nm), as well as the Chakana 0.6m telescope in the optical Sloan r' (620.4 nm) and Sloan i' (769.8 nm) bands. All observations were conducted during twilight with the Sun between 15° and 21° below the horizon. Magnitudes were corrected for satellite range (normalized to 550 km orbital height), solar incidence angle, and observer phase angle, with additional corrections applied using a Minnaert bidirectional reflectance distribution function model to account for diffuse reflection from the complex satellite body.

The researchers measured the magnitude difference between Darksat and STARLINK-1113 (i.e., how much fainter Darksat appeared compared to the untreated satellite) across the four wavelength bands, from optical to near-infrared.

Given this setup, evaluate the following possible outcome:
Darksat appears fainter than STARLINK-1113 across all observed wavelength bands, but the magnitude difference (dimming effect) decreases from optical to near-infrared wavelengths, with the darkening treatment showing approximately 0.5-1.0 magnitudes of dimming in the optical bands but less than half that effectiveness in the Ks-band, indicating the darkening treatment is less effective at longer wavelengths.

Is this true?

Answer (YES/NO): YES